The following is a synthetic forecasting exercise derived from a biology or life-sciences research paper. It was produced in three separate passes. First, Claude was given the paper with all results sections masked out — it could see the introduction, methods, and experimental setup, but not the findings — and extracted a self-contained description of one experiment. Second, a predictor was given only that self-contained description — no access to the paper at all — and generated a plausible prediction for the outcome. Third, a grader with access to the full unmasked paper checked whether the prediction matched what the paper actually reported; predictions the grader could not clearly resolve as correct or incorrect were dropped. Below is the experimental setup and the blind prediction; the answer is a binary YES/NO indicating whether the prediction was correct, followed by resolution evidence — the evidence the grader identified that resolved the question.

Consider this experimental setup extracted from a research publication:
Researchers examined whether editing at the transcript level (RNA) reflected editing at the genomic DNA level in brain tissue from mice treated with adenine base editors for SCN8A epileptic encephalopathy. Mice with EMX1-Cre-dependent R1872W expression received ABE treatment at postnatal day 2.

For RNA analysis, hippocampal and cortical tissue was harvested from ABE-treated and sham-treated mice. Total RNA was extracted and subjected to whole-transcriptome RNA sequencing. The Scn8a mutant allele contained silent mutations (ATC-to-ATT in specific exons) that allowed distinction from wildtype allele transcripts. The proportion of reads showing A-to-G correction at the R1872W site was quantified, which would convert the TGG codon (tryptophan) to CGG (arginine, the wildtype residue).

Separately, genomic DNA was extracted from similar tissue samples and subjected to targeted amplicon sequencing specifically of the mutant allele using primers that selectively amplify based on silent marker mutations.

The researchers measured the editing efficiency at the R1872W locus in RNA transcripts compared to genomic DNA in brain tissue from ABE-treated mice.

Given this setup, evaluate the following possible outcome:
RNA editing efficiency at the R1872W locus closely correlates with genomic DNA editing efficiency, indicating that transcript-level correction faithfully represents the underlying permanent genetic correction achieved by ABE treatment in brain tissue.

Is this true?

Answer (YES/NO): NO